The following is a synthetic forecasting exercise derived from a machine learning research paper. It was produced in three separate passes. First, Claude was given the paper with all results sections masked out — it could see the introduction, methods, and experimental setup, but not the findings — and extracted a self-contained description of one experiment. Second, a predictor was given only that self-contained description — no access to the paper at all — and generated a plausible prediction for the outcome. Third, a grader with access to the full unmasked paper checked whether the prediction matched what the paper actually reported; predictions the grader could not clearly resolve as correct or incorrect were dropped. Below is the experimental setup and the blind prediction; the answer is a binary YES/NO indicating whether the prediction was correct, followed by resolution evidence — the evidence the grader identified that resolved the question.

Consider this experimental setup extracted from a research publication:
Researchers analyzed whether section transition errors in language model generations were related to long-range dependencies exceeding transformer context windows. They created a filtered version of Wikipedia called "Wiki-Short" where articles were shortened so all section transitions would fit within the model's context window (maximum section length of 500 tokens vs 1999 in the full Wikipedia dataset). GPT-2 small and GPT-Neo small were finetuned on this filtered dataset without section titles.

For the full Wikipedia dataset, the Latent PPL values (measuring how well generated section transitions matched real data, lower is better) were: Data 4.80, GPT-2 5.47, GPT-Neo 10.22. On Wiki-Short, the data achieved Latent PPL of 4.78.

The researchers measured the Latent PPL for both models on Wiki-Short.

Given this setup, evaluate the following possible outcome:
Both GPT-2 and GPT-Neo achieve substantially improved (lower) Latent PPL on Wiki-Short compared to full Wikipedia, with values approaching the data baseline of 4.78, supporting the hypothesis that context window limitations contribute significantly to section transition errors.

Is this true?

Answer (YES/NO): NO